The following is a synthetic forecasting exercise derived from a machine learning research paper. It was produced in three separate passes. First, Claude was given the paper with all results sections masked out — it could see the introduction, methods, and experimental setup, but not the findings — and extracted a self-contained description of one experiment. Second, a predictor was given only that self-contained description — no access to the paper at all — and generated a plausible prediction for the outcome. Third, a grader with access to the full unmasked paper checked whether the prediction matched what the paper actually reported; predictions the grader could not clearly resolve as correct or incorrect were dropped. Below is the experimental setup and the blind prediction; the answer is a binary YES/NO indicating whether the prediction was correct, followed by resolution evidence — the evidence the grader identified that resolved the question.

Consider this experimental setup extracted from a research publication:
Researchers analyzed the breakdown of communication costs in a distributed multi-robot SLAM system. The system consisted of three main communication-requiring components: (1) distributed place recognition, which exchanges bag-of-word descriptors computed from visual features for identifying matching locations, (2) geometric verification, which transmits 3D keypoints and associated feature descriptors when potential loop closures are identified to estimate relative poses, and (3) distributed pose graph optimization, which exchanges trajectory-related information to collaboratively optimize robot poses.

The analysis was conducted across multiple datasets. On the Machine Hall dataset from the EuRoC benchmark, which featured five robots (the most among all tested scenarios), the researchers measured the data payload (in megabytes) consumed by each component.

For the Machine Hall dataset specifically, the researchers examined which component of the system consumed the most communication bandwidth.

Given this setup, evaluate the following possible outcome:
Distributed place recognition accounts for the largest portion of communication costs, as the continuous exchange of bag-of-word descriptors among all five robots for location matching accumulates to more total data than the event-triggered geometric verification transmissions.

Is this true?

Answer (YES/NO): NO